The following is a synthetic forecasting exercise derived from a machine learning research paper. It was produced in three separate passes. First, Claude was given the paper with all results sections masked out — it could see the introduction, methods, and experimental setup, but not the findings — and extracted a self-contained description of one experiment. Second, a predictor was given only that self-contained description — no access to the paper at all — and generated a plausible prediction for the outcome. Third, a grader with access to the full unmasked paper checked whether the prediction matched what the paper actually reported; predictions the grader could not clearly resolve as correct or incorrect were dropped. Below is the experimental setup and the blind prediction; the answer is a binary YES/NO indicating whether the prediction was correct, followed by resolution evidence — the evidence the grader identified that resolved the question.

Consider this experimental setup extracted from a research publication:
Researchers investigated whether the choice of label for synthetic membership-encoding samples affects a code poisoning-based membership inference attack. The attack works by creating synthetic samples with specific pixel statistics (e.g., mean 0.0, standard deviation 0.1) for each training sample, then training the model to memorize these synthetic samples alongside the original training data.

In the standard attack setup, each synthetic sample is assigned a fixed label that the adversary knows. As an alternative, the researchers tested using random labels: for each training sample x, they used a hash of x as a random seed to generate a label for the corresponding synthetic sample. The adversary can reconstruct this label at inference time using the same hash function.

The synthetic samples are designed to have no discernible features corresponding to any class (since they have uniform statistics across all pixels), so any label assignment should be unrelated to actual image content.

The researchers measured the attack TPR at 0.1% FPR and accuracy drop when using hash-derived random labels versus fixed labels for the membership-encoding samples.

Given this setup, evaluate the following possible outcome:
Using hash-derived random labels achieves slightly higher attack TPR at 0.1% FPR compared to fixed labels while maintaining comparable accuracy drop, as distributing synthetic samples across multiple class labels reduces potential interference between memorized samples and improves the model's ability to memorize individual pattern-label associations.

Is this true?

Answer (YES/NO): NO